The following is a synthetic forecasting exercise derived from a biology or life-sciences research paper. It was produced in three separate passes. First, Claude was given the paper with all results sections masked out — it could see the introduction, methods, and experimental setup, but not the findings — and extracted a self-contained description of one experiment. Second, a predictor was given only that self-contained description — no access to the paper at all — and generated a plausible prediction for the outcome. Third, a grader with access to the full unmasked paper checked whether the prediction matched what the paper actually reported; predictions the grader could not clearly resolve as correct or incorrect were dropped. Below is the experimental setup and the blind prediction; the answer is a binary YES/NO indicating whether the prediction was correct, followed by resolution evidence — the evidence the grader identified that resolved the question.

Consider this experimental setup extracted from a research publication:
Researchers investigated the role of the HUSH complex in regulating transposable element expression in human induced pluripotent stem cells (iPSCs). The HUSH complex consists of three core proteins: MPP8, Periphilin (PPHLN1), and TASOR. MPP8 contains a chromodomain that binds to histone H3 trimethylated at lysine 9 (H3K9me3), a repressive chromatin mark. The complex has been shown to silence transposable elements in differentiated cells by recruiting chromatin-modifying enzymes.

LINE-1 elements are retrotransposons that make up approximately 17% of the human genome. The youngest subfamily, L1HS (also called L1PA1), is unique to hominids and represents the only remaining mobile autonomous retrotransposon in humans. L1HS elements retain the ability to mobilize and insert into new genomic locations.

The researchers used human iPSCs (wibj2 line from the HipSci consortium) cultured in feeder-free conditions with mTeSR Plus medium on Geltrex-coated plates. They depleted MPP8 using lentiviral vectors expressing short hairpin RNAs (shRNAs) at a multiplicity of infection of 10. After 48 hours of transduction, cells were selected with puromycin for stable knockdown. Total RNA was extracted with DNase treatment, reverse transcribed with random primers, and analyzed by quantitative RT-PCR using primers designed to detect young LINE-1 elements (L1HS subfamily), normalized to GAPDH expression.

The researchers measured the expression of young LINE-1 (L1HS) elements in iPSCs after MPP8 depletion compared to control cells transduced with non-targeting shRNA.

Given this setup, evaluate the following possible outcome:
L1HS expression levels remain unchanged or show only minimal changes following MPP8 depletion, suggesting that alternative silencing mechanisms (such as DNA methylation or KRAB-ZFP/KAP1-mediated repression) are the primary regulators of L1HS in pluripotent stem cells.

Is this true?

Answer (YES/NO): NO